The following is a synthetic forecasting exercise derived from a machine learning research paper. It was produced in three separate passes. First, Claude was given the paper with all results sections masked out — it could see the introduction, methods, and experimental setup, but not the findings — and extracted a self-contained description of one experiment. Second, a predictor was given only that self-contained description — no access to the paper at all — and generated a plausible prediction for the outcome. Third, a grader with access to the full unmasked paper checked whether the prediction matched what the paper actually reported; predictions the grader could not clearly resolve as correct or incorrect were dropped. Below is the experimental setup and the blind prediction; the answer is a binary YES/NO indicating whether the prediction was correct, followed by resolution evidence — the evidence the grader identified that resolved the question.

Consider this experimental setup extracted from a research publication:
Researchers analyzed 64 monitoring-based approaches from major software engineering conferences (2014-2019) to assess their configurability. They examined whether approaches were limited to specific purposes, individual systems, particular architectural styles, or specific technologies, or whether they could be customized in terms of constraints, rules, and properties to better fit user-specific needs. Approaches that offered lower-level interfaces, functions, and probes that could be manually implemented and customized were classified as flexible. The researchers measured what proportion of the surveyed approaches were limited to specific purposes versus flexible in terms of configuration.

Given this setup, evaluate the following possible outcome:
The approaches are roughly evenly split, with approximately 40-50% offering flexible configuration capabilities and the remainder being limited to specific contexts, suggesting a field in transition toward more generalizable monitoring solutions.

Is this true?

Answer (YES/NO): NO